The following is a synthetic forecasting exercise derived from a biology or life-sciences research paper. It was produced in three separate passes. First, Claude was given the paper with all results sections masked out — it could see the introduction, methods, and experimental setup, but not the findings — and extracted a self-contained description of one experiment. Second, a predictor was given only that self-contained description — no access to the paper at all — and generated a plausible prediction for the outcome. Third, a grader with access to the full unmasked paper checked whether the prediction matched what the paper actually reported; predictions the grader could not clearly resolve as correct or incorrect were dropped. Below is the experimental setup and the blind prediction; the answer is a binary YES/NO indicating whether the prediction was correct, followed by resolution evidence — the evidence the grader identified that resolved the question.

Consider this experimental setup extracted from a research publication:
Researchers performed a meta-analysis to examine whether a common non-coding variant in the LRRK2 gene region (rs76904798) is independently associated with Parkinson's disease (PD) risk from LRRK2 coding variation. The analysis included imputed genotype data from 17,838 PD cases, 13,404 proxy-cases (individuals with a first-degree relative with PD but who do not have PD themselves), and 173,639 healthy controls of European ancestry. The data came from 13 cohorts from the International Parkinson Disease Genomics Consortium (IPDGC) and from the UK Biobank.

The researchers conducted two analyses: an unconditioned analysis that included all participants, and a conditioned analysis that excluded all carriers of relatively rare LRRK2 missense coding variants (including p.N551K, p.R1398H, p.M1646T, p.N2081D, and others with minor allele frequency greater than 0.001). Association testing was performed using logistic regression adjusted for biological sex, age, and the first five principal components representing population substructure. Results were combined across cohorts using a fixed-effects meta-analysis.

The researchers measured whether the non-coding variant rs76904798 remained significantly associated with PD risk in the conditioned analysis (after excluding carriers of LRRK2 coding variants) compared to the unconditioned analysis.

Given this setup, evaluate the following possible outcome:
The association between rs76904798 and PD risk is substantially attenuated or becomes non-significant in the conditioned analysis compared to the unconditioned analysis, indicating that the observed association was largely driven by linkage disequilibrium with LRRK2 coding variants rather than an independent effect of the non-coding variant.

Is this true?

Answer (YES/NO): NO